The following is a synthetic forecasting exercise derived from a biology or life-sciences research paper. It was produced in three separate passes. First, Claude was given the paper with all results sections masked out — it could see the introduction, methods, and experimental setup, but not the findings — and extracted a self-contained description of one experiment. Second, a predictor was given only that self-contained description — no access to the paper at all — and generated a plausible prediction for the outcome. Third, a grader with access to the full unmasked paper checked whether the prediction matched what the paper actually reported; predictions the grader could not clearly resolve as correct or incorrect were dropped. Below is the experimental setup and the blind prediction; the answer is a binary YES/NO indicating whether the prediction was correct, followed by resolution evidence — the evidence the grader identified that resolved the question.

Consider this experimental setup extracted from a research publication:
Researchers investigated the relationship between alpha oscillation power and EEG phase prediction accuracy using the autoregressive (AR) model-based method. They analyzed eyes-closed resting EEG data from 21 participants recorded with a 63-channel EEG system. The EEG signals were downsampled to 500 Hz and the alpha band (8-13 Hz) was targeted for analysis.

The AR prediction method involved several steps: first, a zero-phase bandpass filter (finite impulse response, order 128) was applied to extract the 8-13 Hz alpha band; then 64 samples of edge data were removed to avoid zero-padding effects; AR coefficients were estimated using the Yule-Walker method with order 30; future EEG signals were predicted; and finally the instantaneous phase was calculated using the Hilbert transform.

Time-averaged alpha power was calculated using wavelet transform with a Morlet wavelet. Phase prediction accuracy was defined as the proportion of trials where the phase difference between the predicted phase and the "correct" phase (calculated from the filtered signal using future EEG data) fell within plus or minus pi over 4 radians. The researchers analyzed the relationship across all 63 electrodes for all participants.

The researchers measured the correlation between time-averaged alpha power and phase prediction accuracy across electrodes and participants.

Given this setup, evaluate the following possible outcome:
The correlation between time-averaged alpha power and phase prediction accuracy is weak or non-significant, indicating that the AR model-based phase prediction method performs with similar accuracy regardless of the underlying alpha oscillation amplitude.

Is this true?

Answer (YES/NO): NO